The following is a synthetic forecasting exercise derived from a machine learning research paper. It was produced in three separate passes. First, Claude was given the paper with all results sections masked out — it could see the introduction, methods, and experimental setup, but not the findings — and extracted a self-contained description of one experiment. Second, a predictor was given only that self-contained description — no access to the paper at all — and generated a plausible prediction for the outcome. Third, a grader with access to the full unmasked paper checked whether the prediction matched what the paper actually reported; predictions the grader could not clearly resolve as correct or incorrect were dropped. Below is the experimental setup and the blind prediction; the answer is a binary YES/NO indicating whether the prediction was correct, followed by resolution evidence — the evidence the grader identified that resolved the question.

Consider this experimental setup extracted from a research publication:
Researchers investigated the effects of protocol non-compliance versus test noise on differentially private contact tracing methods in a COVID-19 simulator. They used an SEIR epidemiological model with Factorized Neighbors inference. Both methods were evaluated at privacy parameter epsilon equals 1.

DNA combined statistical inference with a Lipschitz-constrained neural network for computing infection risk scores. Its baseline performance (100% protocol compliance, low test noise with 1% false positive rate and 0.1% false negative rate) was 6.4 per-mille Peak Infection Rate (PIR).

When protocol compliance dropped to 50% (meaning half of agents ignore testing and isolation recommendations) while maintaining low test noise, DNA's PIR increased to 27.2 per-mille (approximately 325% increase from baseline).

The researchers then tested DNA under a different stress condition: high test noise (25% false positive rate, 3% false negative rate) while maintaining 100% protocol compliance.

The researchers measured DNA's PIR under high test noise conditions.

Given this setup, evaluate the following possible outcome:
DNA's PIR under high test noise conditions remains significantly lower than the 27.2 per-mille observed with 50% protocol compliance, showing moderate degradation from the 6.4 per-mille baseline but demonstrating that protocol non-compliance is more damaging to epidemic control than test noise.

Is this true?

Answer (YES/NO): NO